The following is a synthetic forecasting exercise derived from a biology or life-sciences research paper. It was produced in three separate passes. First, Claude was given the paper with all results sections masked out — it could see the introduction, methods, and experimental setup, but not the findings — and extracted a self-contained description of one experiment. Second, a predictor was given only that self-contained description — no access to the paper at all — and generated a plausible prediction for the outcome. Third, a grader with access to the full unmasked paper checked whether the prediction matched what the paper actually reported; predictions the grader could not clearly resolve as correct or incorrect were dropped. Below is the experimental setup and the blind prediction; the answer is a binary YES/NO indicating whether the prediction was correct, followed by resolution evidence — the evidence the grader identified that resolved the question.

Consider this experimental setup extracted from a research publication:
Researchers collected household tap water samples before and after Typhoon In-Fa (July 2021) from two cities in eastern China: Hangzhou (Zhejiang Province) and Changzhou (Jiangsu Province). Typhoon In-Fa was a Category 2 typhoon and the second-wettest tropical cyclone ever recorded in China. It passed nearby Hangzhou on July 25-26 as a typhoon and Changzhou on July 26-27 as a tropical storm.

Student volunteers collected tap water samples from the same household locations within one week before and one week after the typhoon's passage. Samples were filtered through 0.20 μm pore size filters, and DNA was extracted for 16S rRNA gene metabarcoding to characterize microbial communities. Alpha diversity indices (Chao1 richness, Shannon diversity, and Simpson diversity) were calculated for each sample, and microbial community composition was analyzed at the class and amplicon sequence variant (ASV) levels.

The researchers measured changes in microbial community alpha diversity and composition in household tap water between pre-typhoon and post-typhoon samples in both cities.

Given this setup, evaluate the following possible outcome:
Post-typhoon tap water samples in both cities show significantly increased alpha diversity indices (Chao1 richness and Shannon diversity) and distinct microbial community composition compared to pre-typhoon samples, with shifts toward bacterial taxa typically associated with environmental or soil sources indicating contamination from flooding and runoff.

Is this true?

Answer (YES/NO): NO